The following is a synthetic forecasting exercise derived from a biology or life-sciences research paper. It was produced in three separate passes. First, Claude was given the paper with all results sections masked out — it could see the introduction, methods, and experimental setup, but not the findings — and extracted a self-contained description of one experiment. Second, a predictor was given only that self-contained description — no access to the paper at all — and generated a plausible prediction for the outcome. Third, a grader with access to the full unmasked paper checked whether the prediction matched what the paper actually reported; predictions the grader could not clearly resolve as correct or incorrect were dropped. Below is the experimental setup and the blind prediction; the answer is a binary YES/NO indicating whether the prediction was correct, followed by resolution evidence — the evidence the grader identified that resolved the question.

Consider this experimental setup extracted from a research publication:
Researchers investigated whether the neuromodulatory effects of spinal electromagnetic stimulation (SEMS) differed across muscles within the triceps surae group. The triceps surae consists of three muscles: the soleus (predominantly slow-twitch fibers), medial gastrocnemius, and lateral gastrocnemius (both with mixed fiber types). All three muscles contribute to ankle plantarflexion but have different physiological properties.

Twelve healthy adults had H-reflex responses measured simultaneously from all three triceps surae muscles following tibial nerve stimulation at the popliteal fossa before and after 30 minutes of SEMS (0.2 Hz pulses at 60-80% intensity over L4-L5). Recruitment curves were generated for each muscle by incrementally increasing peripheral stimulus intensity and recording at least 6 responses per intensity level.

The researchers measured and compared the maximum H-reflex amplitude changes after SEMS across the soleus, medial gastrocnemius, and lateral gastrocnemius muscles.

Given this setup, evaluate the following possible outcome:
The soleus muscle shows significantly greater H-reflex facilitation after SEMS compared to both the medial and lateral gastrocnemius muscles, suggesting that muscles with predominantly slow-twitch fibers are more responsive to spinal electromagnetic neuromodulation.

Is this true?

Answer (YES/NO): NO